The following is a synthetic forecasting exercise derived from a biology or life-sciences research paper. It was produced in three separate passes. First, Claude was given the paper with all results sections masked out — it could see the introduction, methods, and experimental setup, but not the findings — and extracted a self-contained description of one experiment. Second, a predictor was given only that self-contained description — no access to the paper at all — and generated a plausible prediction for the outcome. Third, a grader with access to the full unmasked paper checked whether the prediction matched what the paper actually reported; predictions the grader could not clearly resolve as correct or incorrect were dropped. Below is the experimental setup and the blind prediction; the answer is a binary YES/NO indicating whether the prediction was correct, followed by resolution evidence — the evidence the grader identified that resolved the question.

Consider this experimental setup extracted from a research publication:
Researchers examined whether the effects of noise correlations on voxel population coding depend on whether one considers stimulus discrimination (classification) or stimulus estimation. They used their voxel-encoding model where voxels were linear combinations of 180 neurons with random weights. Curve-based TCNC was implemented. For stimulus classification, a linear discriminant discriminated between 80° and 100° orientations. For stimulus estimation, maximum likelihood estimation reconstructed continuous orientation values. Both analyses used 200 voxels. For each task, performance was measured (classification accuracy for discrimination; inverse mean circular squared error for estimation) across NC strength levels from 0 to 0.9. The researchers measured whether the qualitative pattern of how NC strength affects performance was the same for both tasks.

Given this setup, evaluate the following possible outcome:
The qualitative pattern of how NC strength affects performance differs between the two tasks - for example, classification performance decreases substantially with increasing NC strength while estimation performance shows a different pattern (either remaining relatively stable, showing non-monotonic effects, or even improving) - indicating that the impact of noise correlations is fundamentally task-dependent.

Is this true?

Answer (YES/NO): NO